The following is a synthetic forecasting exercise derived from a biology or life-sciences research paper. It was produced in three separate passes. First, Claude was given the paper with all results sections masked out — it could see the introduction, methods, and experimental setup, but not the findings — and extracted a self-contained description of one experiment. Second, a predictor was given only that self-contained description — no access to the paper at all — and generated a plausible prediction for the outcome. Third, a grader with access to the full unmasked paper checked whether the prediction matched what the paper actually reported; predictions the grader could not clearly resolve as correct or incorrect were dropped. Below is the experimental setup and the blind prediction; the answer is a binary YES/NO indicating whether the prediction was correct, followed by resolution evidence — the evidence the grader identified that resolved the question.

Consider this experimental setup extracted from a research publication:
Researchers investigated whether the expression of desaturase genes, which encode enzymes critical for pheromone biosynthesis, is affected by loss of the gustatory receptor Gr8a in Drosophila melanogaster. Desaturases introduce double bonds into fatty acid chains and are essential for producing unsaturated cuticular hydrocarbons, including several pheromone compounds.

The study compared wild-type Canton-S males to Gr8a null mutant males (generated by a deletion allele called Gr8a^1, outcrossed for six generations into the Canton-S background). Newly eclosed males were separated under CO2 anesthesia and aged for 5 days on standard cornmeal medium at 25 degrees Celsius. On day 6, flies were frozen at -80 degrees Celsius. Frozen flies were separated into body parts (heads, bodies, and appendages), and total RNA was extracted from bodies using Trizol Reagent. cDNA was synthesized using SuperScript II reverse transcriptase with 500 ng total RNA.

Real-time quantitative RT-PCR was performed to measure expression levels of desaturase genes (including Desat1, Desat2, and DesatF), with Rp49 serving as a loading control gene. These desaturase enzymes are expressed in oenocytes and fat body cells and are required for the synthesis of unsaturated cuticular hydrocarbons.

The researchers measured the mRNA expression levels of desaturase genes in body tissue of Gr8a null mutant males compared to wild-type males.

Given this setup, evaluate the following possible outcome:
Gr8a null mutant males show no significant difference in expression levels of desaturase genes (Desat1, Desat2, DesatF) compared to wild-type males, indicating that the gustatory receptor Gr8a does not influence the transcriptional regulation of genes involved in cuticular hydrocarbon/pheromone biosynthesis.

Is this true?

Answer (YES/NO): NO